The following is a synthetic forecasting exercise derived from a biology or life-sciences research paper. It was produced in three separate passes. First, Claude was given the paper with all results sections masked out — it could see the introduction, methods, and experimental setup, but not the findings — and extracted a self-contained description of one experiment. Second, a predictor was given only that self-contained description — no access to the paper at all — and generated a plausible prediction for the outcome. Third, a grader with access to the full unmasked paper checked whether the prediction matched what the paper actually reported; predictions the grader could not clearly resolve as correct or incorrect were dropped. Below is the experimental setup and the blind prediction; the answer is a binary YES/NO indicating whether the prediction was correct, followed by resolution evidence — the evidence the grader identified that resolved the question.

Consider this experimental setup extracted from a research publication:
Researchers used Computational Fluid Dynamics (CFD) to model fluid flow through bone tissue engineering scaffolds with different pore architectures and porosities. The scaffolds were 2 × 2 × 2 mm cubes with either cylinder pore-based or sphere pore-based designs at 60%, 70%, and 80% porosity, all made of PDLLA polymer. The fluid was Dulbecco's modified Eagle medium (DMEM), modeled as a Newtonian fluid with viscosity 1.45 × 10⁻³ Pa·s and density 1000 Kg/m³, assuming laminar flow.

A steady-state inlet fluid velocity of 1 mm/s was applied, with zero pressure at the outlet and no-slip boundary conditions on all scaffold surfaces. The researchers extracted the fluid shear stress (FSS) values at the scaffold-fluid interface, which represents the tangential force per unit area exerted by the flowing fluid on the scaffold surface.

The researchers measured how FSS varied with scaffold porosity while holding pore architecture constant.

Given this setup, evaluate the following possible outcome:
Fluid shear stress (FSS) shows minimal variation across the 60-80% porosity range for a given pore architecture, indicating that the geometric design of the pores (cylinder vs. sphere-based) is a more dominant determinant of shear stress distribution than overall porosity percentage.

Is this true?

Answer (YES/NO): NO